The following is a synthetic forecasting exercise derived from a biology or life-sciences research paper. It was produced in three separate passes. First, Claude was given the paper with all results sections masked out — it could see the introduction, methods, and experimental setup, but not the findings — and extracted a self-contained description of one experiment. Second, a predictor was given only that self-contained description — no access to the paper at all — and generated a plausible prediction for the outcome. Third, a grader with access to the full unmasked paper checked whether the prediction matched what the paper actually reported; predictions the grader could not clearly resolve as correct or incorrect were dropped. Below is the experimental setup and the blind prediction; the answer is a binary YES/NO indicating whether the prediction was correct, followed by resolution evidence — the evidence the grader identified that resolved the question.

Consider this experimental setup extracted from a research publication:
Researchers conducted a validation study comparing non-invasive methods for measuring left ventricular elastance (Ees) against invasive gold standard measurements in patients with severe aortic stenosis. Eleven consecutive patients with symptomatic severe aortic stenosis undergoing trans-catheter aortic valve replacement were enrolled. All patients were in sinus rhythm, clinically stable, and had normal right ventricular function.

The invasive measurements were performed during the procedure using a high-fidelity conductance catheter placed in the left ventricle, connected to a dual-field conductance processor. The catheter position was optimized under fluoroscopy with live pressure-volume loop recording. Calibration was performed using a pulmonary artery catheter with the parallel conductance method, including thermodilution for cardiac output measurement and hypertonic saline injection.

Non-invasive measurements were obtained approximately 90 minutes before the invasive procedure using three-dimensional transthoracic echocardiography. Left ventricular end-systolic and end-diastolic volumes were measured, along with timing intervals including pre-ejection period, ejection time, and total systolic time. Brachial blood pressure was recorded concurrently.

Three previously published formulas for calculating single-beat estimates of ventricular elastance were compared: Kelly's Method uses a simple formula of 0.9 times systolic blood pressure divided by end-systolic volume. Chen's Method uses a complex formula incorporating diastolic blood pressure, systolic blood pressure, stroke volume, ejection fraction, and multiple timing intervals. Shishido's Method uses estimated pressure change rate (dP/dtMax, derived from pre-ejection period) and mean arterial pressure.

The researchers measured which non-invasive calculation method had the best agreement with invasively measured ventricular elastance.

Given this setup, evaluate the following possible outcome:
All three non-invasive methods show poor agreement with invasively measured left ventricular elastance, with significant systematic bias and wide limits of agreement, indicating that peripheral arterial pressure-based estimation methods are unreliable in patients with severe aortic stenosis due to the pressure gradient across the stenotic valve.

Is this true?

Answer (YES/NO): NO